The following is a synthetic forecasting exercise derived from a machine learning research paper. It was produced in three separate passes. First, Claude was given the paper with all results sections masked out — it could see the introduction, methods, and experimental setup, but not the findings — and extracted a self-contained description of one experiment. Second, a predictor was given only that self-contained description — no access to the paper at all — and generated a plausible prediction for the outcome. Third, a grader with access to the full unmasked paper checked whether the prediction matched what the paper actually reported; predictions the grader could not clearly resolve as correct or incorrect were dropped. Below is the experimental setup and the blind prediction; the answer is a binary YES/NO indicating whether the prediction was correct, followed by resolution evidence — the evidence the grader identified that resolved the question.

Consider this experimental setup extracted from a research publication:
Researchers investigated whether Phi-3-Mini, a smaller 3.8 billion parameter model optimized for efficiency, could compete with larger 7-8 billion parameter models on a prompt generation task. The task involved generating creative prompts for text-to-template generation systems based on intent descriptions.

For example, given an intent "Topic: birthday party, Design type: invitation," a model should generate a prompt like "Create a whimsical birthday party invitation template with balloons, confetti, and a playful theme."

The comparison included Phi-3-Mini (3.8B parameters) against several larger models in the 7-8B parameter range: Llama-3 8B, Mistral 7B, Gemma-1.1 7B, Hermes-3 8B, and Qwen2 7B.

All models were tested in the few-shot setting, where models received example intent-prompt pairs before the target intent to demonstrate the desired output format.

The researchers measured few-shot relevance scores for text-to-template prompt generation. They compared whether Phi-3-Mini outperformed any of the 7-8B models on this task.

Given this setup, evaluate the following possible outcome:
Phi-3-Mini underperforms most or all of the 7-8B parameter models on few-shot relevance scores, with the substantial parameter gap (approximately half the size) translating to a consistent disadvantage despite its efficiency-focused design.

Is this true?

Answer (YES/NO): NO